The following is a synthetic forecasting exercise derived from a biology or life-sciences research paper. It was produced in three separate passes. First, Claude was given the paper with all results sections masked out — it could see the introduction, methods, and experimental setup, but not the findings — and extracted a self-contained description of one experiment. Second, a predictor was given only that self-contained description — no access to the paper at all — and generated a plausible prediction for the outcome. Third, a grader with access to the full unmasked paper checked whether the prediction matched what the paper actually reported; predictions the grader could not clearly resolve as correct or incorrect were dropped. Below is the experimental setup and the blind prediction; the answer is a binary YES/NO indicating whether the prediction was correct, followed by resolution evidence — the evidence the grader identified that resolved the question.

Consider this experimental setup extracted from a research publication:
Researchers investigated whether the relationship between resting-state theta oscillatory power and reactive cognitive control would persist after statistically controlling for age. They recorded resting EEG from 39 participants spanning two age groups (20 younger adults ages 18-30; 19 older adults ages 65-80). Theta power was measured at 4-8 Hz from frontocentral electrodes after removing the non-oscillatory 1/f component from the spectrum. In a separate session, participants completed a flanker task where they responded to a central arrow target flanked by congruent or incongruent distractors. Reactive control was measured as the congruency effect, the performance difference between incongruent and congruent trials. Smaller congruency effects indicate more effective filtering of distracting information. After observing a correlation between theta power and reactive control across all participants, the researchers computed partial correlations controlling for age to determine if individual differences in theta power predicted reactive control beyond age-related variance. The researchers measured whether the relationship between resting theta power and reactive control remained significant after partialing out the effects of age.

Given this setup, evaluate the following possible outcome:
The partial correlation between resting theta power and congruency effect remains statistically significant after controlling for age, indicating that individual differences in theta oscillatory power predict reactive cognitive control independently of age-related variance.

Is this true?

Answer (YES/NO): NO